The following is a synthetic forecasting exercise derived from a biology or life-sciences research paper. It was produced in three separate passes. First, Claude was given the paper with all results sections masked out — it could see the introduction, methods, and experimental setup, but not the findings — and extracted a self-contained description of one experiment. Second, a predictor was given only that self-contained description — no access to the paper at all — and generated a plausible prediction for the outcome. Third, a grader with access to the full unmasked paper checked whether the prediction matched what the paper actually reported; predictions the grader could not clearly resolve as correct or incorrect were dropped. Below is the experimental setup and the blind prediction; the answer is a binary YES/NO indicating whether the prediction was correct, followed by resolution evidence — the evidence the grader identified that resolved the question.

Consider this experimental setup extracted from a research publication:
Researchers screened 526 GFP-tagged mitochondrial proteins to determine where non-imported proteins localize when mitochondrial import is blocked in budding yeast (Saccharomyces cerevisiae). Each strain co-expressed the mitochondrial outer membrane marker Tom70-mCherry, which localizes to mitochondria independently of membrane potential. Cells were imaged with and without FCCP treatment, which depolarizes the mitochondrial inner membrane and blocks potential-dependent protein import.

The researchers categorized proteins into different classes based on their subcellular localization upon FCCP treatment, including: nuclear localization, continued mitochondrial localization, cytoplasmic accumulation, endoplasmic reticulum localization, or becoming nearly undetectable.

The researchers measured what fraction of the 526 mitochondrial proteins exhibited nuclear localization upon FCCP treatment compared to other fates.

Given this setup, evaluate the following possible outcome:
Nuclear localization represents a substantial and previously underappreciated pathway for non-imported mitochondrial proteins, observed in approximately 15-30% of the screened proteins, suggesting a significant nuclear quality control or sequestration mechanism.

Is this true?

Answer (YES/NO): NO